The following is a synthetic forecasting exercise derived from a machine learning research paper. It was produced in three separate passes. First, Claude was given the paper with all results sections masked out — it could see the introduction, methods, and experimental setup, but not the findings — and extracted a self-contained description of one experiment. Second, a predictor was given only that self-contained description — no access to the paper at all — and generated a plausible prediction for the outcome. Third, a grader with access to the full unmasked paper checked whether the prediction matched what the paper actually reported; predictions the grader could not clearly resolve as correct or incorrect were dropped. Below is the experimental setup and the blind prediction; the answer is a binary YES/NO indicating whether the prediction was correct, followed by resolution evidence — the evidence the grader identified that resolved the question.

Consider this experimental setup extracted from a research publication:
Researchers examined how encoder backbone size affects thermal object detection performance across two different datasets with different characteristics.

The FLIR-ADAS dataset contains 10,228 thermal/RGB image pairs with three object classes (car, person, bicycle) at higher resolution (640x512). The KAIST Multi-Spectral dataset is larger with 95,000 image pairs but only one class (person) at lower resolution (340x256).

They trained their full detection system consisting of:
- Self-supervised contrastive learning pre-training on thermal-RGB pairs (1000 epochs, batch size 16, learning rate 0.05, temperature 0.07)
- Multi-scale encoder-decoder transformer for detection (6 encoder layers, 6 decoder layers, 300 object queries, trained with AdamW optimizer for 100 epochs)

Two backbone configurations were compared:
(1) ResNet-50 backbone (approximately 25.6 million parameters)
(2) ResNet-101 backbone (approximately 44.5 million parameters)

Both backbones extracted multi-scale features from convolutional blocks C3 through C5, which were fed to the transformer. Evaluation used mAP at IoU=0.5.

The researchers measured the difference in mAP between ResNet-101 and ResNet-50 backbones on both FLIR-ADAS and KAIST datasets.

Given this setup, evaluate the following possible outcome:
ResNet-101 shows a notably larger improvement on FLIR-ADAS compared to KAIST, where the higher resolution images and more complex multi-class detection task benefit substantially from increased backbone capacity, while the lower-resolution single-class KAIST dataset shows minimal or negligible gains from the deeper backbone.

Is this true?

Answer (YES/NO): NO